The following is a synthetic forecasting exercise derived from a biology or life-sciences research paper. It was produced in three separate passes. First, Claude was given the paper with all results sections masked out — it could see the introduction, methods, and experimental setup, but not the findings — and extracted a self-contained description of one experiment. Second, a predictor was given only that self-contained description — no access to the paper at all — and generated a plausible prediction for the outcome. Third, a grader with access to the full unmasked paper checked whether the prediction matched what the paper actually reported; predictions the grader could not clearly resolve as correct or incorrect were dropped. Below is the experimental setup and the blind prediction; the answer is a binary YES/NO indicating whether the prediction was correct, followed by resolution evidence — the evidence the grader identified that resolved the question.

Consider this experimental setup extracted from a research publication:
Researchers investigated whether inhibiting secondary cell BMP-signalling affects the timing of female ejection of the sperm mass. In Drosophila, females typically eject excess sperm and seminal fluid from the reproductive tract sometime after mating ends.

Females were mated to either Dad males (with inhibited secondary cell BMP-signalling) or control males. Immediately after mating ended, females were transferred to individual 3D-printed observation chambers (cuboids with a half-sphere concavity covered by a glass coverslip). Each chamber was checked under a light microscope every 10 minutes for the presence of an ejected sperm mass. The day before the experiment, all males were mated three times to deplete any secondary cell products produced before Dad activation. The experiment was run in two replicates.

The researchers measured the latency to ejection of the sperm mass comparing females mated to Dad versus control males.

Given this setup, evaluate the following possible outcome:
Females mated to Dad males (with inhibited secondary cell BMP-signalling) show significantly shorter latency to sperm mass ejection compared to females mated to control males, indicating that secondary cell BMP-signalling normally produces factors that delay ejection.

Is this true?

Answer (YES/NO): NO